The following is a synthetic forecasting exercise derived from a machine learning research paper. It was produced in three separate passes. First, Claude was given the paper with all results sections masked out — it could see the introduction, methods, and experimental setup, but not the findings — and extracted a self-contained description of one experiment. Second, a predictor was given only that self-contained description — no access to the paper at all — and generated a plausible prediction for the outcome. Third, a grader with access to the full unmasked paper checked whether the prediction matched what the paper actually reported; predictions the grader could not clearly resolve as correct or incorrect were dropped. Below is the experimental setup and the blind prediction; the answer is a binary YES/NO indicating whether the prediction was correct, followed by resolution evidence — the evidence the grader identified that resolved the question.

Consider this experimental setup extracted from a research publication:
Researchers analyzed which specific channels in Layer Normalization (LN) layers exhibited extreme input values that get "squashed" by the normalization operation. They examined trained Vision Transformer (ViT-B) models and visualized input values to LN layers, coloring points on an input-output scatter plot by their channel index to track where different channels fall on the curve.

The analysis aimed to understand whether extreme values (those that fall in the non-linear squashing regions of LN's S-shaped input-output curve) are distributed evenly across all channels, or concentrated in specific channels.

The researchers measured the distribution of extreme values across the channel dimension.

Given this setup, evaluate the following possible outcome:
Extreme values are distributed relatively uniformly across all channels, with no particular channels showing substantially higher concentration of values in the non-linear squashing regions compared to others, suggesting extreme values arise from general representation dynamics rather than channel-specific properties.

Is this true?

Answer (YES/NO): NO